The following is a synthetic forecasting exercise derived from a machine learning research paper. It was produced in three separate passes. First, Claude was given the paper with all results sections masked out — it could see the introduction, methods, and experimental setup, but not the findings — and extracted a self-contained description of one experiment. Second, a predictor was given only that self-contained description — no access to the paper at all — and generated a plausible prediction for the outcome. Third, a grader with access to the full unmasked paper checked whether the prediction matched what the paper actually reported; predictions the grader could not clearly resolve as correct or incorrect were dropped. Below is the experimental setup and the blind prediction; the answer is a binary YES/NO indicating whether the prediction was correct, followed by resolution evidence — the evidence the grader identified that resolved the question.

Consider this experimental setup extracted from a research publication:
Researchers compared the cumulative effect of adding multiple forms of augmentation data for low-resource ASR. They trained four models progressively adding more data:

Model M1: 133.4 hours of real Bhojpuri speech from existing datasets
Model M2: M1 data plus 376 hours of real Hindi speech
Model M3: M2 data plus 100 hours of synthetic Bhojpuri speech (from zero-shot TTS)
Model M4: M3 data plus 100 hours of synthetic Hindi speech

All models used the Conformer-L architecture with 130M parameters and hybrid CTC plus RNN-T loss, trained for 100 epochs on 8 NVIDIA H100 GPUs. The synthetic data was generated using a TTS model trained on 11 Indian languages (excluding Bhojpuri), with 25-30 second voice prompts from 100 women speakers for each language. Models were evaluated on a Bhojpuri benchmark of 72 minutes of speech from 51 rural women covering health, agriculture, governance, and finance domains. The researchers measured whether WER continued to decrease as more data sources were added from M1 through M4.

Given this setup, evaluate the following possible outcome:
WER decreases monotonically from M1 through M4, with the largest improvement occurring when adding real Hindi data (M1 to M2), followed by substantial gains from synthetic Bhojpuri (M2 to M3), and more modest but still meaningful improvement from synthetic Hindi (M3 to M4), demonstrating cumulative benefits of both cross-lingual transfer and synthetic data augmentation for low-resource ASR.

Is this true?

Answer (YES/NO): NO